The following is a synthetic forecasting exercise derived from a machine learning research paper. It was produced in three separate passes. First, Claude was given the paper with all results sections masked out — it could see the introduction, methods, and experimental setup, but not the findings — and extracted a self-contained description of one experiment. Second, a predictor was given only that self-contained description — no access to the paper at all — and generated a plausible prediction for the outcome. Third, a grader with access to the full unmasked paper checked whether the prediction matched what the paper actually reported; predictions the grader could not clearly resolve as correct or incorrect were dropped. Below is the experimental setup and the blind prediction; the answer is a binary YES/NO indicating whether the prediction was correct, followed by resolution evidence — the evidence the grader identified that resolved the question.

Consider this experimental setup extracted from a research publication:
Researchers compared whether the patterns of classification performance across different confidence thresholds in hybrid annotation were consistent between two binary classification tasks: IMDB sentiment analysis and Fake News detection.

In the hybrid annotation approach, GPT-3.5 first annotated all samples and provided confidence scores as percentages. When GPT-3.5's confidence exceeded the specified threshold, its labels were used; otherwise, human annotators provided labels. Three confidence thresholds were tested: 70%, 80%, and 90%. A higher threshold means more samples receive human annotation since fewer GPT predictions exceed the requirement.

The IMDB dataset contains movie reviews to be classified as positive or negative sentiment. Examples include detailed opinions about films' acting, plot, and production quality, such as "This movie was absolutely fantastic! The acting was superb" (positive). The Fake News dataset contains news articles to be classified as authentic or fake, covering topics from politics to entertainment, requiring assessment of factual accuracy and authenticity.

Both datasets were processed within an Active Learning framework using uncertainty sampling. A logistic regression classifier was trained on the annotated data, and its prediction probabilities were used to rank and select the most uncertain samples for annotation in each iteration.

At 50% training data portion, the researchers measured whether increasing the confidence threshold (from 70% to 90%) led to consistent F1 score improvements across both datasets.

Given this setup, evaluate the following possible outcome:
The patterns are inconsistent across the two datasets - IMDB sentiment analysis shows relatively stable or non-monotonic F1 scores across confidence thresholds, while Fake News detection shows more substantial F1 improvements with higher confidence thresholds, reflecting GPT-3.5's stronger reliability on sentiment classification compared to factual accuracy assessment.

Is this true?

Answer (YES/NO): YES